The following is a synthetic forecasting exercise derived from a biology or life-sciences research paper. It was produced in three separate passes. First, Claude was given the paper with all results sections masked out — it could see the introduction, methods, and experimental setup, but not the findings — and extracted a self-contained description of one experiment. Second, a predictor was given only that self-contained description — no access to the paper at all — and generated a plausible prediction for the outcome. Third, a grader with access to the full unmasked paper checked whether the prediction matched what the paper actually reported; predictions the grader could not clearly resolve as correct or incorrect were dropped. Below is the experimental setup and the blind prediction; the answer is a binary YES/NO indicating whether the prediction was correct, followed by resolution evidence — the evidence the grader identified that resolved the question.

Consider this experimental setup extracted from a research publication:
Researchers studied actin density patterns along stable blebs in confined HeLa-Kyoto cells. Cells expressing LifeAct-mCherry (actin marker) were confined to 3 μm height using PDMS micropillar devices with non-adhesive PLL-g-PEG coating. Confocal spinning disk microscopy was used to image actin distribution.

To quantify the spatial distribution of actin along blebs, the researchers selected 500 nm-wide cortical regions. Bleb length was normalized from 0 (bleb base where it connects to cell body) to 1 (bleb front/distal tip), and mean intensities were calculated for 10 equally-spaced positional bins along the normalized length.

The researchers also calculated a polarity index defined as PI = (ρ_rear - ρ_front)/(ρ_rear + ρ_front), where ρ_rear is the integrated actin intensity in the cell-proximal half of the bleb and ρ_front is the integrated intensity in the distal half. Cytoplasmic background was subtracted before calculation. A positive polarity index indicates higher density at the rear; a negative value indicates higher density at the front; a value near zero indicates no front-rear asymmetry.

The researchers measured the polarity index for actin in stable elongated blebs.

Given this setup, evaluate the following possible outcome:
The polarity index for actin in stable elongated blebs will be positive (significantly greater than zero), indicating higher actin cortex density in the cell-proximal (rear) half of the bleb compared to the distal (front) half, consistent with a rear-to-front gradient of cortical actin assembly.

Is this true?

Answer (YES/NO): YES